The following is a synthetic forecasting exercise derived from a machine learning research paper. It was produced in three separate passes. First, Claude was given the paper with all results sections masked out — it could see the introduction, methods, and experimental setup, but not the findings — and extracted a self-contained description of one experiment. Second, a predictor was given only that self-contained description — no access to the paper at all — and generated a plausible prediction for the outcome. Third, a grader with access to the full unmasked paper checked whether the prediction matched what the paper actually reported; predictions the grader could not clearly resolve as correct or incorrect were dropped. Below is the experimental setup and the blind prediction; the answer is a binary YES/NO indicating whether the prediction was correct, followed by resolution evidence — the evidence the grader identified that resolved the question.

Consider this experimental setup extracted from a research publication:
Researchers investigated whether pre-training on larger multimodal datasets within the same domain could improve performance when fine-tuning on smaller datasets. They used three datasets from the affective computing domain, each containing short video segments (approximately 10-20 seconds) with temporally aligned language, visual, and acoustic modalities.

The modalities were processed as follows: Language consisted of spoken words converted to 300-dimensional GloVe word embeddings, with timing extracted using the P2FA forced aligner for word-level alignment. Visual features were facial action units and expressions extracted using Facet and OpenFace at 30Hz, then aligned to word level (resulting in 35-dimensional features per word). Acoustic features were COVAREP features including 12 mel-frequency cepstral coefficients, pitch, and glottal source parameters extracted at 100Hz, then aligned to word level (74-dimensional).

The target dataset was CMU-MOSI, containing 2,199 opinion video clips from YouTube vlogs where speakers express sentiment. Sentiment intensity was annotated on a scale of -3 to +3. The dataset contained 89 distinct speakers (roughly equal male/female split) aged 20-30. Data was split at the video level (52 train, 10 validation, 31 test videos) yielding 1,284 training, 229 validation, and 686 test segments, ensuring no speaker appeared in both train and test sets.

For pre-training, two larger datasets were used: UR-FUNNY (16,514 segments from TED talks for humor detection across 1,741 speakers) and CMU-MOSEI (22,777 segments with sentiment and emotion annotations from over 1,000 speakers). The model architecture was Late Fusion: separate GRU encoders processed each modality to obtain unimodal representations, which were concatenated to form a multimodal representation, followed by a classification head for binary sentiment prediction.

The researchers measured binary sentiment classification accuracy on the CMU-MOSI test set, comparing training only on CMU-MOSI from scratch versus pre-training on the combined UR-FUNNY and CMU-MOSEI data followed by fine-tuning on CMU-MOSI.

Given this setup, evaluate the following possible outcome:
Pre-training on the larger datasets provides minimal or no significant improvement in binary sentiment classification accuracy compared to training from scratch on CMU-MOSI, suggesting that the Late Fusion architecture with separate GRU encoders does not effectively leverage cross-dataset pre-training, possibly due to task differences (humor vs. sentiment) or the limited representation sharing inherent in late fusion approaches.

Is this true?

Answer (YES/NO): NO